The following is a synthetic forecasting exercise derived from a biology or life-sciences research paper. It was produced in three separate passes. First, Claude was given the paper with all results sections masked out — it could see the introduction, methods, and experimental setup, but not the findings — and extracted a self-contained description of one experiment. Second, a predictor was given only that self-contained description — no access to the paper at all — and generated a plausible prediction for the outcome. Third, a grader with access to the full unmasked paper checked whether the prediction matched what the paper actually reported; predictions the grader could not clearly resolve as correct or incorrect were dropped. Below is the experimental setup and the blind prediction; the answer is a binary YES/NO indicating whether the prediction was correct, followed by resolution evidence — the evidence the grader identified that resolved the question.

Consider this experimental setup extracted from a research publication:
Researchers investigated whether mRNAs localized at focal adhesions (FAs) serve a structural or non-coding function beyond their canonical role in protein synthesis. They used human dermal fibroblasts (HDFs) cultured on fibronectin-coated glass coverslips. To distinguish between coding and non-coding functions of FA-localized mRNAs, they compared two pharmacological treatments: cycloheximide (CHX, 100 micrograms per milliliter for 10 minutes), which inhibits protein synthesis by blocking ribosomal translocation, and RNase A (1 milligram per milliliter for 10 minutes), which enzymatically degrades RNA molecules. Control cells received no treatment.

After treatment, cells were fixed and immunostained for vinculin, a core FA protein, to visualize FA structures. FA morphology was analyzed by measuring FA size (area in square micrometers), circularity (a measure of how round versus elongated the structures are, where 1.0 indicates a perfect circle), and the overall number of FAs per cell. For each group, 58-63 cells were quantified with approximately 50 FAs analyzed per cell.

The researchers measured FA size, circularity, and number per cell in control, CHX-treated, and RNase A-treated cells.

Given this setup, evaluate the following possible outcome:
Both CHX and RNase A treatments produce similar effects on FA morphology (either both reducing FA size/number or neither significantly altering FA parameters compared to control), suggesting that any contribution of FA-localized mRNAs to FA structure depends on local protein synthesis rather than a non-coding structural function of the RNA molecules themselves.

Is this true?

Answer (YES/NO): NO